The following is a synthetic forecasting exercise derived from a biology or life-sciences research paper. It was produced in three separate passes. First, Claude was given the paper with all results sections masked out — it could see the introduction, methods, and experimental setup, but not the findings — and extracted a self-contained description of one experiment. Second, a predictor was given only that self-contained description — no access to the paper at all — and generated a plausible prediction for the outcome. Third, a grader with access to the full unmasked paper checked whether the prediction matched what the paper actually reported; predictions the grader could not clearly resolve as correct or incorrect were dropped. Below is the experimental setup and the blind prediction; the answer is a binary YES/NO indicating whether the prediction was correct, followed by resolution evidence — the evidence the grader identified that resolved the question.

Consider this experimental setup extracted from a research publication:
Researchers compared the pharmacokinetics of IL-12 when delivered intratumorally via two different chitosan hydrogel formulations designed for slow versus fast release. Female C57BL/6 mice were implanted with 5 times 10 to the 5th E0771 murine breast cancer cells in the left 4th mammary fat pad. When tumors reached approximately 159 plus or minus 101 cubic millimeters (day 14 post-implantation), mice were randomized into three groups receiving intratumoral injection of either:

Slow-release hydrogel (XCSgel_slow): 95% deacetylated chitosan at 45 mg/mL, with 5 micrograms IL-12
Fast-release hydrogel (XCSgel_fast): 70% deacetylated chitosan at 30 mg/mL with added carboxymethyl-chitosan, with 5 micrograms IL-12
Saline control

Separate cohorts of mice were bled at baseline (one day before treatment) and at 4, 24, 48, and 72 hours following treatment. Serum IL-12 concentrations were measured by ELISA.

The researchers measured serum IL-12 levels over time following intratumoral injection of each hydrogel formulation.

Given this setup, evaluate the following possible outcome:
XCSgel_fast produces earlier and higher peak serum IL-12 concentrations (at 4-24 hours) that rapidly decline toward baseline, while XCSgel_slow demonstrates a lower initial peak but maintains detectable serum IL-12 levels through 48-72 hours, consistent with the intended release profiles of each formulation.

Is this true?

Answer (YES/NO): NO